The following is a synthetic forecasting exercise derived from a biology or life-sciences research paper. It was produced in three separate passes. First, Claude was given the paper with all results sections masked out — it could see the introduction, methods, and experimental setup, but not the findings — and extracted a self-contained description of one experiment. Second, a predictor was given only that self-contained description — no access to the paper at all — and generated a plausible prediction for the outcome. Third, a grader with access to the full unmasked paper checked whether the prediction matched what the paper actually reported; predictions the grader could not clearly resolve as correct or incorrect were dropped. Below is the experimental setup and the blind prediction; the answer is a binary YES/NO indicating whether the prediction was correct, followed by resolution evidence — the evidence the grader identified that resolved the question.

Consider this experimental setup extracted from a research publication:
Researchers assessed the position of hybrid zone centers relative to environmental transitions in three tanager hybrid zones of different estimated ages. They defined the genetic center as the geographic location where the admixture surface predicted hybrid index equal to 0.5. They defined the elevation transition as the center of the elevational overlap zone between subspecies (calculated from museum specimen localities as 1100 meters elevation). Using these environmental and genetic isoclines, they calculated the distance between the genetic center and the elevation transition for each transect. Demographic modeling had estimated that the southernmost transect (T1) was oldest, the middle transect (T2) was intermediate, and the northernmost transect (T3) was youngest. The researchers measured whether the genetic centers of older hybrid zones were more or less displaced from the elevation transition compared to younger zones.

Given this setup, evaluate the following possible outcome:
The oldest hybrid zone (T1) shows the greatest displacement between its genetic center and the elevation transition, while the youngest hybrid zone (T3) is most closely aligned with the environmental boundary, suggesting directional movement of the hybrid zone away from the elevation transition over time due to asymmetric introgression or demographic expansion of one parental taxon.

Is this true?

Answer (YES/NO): YES